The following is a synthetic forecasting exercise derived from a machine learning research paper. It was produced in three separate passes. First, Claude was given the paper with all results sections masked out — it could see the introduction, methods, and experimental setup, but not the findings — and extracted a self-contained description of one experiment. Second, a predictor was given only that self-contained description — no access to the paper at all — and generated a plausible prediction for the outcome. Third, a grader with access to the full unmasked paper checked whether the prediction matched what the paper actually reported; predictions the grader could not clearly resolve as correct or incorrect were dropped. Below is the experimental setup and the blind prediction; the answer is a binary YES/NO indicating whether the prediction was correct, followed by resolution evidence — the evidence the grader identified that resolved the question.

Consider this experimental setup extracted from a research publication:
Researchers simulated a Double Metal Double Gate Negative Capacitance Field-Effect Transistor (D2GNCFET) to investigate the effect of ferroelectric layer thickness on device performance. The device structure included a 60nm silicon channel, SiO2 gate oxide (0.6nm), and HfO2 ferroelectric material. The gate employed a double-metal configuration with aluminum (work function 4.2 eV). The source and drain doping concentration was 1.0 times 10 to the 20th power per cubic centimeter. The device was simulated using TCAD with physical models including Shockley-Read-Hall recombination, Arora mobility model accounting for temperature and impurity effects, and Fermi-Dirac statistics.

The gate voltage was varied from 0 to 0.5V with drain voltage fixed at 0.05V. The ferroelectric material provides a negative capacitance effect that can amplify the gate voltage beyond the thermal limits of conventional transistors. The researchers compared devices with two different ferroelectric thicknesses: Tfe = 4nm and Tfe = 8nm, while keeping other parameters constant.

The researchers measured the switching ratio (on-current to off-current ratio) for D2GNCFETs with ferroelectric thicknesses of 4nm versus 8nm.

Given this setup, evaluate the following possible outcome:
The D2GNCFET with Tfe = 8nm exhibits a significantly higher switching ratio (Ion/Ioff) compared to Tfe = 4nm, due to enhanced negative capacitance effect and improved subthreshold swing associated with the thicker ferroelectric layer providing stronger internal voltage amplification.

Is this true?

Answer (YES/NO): NO